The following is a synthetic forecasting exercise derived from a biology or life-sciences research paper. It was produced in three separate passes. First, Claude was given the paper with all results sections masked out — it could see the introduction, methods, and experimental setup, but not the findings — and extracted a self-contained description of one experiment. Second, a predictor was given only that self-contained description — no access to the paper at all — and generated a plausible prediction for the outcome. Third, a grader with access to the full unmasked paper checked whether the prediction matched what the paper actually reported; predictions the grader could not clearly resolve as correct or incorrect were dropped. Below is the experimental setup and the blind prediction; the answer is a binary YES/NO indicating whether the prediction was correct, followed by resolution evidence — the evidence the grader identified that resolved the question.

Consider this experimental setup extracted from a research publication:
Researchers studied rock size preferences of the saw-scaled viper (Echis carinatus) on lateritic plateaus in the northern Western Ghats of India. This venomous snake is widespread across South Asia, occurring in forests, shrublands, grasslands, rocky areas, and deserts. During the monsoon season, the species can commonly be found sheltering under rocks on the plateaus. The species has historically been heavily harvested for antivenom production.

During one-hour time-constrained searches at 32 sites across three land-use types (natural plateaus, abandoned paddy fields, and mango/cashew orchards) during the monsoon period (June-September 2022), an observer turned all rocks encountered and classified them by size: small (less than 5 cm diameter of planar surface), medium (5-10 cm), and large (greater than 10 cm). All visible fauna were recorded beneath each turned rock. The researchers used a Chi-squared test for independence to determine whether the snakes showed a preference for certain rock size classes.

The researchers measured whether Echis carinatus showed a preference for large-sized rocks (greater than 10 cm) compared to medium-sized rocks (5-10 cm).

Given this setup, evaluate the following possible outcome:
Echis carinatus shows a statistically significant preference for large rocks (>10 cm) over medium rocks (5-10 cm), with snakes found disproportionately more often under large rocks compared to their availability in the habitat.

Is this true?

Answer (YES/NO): NO